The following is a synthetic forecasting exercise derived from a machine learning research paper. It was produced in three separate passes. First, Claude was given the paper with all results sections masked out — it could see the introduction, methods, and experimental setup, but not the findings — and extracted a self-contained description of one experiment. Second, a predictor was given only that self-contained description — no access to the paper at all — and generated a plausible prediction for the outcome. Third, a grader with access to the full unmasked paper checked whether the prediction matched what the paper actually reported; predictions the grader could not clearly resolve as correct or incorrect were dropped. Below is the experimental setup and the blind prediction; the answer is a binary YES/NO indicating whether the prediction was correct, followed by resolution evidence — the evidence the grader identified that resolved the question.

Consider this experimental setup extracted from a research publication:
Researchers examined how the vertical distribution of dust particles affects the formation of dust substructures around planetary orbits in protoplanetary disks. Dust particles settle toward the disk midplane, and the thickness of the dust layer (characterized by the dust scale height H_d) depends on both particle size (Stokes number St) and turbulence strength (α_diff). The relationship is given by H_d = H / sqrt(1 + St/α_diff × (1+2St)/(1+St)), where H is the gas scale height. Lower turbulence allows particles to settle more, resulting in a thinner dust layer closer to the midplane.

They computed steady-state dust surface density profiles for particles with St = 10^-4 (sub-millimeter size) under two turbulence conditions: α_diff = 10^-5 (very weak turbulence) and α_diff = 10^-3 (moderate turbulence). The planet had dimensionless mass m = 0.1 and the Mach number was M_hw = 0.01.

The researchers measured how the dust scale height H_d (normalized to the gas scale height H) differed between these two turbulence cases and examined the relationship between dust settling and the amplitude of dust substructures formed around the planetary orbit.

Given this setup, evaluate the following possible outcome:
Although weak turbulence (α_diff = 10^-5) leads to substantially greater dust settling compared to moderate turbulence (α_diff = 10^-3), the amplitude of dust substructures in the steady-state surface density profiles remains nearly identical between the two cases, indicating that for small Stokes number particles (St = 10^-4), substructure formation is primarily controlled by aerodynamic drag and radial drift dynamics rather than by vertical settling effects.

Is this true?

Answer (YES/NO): NO